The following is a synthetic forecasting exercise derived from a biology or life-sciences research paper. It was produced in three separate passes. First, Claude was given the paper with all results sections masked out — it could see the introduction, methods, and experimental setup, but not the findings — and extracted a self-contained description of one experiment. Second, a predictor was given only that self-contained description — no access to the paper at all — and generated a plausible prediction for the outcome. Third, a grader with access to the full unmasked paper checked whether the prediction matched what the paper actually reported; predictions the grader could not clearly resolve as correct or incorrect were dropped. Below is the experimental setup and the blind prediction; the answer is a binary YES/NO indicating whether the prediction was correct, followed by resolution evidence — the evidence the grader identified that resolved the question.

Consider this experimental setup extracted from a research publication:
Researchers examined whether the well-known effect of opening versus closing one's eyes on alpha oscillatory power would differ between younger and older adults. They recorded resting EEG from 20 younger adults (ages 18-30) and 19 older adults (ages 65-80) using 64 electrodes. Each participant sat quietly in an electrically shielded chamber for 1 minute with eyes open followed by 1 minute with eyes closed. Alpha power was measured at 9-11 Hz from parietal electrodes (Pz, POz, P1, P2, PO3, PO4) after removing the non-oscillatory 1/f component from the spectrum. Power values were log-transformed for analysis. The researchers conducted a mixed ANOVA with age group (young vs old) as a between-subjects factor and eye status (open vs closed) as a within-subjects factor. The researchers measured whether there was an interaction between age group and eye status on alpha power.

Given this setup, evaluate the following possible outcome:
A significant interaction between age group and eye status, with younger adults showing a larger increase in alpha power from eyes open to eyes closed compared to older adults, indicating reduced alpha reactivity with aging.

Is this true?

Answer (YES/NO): YES